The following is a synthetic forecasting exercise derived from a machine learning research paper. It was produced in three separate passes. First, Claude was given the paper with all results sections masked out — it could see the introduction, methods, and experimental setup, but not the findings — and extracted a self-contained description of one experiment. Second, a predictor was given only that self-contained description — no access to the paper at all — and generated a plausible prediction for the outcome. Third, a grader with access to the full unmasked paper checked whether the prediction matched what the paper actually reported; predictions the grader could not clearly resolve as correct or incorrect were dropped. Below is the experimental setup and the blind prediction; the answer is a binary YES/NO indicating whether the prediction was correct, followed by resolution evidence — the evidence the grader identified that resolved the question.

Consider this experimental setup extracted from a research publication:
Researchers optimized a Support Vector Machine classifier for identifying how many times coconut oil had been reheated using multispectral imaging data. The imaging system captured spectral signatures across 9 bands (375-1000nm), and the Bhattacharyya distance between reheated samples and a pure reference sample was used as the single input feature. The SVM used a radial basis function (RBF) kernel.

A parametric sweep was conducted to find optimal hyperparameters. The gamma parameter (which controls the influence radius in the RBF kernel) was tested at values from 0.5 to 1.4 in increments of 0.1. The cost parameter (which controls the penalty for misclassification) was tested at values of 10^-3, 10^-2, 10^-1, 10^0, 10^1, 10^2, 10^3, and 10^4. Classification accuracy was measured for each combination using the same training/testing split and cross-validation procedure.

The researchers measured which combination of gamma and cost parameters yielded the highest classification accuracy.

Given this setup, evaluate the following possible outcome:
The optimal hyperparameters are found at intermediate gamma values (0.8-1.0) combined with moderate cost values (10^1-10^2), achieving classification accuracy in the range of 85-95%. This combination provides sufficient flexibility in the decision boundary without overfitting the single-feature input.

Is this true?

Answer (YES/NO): NO